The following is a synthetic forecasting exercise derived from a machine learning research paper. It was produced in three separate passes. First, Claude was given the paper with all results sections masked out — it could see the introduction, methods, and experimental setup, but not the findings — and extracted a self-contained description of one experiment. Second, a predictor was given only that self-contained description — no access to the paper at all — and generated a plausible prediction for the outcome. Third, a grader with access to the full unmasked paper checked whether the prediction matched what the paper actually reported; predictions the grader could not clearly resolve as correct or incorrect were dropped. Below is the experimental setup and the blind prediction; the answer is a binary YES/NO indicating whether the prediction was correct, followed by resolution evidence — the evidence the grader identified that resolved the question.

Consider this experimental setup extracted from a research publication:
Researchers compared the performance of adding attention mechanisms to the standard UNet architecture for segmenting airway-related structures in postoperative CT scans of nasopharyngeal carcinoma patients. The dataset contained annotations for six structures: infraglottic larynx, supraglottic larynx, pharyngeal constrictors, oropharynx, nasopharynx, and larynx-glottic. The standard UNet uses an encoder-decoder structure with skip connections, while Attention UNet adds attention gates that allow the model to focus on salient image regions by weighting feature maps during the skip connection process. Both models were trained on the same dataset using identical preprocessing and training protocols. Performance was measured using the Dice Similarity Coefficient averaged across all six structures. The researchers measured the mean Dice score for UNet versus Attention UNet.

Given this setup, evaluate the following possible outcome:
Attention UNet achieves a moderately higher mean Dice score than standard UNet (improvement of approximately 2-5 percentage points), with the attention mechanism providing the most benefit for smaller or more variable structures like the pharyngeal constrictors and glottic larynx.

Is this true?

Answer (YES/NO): NO